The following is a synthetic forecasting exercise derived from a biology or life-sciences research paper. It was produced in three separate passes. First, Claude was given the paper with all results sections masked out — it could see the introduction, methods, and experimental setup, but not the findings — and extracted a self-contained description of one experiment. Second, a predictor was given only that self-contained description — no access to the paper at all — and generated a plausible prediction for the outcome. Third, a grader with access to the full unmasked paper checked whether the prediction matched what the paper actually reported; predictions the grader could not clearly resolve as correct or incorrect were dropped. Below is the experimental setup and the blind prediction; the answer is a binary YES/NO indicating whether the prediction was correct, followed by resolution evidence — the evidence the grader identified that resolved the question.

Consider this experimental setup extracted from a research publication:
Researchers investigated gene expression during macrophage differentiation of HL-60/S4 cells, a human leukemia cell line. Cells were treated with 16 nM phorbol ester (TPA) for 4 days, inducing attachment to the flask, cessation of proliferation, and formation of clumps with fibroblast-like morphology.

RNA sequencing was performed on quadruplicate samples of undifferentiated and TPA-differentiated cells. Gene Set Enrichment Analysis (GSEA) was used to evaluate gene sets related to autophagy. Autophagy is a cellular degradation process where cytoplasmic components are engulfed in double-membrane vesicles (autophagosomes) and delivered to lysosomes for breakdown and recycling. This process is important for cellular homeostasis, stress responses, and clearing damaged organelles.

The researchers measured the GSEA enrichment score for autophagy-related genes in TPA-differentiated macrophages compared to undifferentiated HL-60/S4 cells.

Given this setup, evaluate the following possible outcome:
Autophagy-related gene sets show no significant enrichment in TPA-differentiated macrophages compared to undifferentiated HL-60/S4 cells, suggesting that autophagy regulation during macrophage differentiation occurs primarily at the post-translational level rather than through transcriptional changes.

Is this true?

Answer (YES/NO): NO